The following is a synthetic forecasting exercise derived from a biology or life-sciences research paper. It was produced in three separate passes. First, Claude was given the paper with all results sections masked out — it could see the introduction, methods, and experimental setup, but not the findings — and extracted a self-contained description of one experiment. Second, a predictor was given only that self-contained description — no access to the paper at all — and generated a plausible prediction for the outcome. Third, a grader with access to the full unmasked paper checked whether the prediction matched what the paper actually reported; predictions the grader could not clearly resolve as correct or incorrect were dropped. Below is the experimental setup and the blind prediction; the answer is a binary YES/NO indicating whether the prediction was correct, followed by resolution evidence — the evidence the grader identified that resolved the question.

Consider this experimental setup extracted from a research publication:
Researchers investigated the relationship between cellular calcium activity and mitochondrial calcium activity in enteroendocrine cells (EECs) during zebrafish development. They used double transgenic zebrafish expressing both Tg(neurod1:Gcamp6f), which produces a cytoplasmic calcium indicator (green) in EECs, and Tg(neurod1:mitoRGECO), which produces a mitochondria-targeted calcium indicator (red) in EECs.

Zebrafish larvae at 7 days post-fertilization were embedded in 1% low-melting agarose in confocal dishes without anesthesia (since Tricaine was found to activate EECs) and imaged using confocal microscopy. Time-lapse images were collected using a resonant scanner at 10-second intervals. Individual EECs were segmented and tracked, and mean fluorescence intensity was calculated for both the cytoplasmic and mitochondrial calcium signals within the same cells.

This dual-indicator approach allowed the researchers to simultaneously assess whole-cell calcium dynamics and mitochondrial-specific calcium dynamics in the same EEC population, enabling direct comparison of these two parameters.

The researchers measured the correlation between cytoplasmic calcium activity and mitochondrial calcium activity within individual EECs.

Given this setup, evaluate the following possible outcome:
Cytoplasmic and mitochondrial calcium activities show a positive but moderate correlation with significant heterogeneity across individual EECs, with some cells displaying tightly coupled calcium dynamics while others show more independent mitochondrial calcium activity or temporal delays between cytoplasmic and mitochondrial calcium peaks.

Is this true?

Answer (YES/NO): YES